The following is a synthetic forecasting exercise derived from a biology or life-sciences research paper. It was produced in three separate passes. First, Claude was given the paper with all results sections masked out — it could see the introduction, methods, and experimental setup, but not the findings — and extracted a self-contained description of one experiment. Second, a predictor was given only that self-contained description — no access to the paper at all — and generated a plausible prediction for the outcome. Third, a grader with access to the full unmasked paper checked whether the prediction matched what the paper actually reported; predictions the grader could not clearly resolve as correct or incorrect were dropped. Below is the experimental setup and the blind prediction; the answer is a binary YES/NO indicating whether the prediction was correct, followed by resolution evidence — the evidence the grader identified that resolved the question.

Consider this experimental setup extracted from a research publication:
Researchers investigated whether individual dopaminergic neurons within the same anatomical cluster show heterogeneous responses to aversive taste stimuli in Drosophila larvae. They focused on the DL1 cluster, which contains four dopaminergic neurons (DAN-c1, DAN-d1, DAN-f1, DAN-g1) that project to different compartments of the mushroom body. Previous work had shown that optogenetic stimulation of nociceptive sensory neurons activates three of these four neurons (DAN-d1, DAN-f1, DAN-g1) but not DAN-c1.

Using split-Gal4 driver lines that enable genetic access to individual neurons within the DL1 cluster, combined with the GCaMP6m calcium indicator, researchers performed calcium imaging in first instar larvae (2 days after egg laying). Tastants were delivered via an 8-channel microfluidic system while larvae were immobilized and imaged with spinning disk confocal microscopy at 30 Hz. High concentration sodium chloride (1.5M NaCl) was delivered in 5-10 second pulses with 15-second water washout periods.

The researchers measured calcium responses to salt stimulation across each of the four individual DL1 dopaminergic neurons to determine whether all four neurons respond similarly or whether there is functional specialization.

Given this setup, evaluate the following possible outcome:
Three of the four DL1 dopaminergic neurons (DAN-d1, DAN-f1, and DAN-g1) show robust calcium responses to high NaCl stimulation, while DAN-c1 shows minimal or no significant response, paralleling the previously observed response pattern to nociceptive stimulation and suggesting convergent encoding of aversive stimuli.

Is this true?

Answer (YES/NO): NO